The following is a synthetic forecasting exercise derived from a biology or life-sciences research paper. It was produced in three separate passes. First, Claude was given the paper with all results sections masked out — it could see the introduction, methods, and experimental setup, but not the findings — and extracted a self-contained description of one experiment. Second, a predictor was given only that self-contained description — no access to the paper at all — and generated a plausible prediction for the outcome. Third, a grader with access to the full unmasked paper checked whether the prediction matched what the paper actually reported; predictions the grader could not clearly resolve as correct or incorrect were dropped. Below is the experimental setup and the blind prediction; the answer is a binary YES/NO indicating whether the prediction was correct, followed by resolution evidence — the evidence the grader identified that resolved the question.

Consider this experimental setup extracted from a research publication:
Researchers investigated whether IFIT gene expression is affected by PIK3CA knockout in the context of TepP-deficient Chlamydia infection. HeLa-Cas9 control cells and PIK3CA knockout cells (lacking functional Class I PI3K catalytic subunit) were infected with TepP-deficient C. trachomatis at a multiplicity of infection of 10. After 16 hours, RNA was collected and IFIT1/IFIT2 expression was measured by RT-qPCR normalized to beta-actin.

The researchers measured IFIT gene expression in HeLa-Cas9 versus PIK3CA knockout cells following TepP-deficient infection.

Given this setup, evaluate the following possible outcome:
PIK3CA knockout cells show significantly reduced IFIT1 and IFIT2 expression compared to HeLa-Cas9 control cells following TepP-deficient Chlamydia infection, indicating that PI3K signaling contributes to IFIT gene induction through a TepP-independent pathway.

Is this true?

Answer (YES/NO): NO